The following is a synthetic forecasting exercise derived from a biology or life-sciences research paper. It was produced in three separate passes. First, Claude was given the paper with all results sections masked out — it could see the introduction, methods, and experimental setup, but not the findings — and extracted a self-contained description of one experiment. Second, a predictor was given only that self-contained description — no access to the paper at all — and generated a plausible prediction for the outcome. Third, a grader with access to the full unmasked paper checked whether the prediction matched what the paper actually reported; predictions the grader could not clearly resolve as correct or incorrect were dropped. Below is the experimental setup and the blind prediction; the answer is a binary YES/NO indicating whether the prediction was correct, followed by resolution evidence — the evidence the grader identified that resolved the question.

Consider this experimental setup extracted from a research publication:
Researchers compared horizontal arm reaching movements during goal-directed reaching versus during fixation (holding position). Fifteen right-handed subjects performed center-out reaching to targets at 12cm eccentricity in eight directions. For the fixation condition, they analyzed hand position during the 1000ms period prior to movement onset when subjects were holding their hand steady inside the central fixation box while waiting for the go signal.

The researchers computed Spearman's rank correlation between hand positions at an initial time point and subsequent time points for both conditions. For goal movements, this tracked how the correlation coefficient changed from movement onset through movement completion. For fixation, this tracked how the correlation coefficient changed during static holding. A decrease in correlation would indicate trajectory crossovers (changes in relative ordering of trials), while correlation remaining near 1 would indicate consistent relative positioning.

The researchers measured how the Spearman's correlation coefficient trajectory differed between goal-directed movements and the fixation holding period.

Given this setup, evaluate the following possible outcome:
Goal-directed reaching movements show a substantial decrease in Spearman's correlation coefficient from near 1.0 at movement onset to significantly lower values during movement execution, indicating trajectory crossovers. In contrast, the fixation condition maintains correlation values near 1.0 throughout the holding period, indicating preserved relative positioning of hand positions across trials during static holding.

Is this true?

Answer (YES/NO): YES